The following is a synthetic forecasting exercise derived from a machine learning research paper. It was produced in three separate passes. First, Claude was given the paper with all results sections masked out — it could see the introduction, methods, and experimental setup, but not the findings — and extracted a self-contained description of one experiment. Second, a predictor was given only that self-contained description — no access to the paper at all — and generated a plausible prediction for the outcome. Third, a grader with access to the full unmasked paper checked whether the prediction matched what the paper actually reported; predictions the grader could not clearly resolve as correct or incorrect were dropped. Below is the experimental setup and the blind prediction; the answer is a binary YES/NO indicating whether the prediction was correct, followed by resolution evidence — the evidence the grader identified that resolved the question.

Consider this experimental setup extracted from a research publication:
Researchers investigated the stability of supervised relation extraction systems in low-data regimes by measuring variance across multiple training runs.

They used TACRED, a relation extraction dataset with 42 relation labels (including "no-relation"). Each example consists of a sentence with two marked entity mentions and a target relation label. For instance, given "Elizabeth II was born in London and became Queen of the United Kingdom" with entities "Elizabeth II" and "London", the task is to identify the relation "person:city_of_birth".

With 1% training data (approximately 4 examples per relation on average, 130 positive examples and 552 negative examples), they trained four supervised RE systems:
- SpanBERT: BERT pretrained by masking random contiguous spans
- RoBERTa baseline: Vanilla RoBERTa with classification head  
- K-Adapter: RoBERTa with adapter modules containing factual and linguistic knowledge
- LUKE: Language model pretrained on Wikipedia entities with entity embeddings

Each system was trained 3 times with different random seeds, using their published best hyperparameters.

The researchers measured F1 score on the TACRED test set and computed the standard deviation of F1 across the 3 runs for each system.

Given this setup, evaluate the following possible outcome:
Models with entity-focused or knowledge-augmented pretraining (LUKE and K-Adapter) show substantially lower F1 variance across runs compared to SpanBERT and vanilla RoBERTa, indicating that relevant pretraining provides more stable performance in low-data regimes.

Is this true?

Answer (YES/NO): NO